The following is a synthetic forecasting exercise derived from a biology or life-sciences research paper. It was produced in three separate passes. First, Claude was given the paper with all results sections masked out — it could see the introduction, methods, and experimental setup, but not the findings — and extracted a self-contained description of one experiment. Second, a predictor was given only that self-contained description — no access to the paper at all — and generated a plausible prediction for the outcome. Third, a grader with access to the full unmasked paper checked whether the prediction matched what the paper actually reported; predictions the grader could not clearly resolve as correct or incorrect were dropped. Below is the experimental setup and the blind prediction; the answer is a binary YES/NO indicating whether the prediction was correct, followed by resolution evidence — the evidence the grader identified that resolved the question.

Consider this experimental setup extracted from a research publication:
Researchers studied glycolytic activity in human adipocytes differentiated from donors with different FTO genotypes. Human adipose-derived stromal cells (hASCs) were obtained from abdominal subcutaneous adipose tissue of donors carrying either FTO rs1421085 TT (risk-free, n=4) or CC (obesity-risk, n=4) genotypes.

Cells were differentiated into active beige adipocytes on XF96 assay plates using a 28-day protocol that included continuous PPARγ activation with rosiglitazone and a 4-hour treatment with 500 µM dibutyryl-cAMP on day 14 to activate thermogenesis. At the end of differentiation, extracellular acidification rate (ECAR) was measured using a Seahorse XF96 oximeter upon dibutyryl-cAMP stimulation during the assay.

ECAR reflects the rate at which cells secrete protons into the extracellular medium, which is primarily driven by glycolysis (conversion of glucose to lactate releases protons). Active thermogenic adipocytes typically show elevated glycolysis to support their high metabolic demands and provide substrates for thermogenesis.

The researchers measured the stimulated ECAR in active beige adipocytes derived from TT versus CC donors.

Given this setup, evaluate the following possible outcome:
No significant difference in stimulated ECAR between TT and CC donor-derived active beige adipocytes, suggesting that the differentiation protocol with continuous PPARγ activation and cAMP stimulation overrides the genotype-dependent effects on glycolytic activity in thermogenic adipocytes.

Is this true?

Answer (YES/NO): NO